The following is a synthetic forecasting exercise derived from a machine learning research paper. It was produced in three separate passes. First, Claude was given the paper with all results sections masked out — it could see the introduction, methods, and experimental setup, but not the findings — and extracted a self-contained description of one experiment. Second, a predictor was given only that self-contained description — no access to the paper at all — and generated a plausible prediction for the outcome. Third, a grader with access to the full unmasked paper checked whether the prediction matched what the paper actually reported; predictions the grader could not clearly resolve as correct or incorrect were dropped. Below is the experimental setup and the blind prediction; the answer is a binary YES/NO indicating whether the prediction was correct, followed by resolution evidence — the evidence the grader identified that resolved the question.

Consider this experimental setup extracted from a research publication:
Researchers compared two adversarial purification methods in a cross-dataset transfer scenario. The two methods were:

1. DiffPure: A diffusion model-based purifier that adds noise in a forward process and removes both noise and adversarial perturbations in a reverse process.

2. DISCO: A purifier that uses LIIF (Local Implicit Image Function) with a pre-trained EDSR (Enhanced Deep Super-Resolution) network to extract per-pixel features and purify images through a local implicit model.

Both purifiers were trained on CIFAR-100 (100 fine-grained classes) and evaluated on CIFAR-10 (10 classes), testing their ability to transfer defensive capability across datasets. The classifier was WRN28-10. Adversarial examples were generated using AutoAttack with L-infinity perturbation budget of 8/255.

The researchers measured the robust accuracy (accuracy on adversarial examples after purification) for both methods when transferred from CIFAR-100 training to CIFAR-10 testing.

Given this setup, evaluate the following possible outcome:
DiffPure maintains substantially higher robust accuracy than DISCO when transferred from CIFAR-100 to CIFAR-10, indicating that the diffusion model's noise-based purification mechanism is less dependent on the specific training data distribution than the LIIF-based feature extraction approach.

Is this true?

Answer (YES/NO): NO